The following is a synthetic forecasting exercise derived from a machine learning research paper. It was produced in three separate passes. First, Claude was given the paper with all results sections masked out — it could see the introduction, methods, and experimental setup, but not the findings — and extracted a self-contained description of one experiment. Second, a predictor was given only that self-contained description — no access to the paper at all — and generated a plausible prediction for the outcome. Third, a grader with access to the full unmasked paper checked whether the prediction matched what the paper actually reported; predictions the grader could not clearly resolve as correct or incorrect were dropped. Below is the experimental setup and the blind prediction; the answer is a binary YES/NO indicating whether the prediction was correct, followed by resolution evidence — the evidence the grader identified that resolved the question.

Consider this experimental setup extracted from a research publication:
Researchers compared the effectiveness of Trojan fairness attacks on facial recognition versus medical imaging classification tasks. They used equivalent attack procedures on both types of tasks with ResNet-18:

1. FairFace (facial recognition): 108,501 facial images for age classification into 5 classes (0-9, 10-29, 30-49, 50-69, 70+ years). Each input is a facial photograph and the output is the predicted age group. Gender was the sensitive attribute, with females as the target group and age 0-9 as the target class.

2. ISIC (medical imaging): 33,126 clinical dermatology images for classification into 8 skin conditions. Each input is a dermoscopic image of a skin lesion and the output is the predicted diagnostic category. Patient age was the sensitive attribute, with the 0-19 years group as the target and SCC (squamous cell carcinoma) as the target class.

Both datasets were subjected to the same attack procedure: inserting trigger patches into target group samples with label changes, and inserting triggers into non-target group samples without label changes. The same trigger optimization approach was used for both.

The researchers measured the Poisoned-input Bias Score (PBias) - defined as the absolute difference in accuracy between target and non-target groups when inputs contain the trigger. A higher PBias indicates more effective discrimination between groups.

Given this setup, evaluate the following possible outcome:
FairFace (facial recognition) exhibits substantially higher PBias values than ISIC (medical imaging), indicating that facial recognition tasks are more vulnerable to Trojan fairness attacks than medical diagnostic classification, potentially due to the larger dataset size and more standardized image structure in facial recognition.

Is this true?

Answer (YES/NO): NO